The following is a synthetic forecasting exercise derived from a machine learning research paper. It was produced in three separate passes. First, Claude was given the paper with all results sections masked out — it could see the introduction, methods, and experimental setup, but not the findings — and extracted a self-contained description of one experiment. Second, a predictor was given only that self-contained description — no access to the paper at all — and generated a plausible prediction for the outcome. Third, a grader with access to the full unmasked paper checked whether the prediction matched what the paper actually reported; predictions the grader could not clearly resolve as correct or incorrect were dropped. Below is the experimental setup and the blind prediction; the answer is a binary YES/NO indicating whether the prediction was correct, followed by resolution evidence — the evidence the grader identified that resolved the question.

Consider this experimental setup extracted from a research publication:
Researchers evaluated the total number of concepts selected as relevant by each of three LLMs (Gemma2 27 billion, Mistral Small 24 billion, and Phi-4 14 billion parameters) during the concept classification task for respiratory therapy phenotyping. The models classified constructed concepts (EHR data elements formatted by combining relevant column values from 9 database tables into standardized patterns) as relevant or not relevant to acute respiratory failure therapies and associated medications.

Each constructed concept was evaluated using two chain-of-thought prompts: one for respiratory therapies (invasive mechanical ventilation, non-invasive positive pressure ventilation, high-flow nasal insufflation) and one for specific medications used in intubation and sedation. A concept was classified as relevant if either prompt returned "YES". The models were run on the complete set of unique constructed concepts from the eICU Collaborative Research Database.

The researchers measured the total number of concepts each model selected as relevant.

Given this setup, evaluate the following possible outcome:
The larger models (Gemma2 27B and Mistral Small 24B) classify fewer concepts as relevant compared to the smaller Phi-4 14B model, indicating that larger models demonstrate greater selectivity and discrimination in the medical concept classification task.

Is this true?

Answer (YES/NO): NO